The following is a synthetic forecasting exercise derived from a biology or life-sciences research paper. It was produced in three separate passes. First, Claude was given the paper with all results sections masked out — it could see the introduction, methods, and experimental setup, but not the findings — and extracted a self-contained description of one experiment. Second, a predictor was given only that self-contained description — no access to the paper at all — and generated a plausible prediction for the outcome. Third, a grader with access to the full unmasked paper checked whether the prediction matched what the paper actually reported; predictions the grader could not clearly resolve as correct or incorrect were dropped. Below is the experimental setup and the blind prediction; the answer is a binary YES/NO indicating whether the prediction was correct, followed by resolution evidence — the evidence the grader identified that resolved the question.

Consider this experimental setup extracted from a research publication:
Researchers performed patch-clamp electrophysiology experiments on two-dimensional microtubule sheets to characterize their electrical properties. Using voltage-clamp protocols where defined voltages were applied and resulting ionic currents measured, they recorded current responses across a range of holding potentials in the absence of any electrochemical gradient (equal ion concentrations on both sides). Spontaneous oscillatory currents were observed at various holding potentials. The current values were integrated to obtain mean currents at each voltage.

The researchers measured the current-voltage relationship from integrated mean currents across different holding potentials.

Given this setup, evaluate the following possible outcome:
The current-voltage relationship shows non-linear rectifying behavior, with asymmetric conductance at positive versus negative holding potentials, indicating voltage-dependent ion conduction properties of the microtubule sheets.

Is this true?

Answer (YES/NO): YES